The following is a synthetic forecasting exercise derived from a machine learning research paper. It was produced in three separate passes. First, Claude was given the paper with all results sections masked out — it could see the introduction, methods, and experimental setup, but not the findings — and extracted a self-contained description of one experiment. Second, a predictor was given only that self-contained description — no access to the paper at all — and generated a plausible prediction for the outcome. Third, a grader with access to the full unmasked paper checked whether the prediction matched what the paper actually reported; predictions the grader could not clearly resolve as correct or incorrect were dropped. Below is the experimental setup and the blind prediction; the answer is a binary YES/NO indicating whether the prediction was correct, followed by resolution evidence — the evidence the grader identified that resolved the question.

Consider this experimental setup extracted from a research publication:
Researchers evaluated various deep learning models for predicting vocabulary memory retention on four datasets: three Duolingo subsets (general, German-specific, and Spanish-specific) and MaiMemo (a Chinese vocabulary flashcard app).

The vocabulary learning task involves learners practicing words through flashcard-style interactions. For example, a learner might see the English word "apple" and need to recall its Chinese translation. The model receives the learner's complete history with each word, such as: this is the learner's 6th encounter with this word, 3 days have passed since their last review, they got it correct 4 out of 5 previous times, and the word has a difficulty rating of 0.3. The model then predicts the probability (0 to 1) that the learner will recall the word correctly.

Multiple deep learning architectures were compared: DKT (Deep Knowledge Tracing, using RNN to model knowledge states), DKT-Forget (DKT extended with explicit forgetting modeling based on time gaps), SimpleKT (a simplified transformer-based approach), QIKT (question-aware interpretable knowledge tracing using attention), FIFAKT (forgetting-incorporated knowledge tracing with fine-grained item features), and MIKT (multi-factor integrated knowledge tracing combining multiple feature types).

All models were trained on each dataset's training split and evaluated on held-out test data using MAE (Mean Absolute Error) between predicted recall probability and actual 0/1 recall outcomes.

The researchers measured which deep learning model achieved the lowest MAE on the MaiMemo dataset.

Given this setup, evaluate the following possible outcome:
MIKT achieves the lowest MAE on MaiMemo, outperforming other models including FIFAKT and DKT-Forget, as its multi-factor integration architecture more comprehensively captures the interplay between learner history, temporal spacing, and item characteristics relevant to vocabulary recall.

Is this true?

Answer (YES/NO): NO